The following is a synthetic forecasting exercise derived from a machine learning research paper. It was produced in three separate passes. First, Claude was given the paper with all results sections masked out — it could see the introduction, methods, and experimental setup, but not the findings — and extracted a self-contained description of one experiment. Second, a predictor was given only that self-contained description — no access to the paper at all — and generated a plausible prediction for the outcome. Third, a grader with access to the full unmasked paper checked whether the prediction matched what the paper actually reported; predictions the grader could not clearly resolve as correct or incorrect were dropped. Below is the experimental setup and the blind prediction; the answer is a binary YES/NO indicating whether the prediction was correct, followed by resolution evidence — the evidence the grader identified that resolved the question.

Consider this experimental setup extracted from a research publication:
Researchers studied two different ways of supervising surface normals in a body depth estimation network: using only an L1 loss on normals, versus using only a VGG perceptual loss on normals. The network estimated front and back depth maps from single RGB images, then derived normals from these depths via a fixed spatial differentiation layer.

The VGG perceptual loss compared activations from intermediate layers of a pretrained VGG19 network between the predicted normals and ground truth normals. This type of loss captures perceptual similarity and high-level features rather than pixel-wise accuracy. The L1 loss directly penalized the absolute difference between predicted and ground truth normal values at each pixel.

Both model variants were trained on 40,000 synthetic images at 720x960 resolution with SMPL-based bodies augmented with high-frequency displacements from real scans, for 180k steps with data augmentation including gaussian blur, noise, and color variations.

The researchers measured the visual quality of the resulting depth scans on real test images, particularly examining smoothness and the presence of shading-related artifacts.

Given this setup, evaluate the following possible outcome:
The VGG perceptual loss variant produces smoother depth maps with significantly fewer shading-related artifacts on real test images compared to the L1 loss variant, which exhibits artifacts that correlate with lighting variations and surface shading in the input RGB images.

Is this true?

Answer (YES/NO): NO